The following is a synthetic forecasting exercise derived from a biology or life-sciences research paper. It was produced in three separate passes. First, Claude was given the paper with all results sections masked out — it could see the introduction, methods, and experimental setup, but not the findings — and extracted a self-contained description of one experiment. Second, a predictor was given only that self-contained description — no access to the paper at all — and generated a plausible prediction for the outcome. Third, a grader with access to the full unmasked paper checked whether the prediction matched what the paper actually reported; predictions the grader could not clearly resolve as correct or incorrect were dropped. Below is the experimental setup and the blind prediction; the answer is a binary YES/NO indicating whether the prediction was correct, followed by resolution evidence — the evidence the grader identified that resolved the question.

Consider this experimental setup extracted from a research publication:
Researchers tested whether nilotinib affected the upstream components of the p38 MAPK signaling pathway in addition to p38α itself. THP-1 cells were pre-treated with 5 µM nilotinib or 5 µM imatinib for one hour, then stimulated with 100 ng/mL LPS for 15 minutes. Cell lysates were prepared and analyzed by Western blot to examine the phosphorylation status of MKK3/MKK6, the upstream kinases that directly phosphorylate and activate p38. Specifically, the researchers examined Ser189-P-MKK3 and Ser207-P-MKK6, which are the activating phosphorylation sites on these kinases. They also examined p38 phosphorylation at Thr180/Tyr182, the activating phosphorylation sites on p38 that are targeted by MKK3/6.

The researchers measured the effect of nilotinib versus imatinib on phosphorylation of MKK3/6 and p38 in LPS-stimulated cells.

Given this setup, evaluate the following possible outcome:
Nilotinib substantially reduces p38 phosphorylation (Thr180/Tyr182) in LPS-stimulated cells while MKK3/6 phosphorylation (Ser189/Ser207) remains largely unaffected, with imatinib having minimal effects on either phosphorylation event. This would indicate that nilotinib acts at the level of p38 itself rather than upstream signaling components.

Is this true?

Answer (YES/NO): YES